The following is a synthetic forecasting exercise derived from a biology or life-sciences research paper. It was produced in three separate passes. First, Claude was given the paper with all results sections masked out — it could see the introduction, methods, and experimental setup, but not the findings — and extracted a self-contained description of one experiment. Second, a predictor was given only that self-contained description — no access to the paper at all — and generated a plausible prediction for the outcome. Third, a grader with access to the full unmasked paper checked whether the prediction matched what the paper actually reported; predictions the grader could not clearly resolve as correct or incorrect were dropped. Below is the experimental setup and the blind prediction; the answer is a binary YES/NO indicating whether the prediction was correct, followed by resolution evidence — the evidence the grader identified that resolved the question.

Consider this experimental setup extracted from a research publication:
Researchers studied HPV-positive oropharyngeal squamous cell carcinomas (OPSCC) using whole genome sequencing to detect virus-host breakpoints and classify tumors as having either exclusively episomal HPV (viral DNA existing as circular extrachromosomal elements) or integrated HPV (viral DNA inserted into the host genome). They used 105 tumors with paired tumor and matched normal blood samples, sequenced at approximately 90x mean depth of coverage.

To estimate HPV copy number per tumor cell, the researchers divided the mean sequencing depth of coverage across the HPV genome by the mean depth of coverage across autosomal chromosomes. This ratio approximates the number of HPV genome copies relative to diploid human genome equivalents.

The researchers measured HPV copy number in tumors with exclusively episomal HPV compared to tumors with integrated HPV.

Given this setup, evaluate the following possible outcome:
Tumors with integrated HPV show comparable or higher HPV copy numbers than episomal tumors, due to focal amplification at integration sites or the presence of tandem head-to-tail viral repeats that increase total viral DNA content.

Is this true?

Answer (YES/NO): YES